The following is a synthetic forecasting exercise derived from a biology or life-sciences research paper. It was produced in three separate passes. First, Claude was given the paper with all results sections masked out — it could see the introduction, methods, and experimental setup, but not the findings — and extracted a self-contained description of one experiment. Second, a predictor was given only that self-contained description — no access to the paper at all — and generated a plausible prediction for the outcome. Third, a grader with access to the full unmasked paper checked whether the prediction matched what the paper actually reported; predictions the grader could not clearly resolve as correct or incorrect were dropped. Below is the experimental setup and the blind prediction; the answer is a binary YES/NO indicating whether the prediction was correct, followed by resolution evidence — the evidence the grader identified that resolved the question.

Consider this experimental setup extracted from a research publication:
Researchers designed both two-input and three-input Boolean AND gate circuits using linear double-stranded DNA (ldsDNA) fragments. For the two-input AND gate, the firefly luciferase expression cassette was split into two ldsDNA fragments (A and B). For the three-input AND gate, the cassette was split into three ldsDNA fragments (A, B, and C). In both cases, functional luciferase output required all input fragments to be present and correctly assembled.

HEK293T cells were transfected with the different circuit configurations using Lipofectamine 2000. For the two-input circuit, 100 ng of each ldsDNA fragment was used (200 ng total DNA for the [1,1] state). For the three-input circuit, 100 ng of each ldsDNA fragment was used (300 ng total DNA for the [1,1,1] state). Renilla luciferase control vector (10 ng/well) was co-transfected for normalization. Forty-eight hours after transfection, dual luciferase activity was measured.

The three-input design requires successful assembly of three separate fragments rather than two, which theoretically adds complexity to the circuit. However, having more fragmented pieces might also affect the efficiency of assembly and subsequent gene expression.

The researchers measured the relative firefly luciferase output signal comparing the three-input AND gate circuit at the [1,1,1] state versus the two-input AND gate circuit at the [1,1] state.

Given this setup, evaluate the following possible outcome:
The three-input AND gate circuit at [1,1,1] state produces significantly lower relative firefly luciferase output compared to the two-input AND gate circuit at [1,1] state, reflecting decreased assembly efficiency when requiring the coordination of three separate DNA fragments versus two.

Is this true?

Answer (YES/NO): YES